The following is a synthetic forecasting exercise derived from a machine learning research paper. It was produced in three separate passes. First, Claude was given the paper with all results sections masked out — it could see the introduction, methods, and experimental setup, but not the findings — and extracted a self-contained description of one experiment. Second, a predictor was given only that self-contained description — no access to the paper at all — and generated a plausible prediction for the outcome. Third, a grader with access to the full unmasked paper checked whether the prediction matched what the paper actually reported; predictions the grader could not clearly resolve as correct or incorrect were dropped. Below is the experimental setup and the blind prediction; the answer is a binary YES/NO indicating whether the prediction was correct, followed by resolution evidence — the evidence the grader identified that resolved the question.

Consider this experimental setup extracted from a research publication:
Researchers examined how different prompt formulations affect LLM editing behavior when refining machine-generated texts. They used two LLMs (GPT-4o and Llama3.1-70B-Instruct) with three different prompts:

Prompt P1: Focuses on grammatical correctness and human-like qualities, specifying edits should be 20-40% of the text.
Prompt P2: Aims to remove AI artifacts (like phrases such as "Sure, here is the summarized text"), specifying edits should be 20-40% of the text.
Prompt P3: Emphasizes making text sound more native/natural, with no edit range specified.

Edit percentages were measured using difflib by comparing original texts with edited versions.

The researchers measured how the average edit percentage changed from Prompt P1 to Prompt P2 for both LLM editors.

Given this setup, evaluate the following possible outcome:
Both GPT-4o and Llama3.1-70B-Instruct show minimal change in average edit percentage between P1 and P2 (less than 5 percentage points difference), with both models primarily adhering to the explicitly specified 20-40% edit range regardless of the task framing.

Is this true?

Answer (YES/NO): NO